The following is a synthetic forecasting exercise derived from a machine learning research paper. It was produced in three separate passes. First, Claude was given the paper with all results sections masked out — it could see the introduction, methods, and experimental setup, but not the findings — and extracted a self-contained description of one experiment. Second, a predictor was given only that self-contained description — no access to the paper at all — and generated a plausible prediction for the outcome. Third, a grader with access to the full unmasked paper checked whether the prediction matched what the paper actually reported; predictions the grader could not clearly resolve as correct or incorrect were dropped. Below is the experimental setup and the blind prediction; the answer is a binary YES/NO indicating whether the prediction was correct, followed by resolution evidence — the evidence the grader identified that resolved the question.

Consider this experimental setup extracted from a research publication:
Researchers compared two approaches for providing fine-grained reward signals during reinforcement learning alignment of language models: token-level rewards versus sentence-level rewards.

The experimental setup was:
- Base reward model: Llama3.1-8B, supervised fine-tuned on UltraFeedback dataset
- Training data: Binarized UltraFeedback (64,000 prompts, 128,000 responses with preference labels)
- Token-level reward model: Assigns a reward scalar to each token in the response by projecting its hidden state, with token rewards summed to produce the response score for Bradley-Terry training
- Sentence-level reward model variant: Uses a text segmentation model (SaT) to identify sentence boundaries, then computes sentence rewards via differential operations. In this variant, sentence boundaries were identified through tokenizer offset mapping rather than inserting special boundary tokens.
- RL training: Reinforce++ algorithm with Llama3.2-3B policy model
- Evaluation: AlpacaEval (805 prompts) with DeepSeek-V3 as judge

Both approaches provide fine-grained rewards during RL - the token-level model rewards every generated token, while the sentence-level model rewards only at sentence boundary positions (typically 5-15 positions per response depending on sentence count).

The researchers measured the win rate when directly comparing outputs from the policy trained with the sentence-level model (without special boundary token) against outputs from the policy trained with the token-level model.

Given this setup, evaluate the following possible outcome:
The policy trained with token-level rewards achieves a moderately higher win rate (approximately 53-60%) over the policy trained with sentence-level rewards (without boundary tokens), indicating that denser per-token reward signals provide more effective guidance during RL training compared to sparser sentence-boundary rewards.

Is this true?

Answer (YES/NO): NO